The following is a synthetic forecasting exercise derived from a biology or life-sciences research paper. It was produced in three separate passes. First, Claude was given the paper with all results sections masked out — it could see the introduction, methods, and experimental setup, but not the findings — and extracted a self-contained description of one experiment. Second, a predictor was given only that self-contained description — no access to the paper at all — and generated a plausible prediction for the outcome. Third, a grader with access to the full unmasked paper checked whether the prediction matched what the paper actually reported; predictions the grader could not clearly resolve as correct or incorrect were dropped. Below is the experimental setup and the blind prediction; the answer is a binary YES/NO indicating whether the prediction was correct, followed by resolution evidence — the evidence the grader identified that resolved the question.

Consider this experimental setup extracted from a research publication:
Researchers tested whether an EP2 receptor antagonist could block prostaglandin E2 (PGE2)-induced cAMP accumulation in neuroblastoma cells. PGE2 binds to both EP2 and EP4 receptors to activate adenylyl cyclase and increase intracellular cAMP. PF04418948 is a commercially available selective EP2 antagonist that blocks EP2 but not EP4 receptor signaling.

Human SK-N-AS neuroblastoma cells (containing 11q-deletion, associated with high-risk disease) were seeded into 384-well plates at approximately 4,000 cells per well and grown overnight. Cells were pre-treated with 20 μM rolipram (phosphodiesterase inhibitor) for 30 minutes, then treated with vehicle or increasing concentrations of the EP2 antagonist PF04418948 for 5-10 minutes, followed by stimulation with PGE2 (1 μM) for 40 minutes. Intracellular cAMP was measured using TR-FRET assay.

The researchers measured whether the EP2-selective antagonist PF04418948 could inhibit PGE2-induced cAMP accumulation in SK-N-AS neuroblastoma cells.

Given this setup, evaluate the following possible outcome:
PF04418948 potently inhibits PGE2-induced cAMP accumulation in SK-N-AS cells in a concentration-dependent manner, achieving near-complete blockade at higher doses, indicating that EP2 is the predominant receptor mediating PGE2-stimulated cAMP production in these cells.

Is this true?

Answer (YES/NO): YES